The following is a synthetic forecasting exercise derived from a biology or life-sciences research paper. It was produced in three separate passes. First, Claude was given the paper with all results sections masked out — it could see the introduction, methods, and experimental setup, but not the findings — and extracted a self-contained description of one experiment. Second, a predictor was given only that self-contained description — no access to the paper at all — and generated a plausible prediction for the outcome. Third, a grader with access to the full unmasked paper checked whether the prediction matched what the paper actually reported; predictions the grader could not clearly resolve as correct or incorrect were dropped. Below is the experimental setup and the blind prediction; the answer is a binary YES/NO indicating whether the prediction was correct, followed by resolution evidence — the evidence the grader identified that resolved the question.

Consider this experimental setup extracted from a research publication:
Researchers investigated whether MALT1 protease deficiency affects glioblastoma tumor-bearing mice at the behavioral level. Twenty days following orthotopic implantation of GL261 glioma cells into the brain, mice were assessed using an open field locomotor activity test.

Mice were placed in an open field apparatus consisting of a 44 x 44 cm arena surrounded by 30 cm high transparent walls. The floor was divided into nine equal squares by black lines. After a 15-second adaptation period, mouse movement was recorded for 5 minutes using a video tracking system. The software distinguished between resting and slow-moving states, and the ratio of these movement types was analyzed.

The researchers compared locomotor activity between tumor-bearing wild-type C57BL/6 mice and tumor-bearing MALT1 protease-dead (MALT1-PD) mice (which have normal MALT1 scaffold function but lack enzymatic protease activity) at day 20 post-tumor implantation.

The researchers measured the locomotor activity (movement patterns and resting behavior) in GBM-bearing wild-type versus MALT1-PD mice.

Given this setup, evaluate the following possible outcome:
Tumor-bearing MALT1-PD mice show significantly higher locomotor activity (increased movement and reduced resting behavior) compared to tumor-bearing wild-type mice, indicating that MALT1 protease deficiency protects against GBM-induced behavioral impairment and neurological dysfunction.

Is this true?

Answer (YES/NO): YES